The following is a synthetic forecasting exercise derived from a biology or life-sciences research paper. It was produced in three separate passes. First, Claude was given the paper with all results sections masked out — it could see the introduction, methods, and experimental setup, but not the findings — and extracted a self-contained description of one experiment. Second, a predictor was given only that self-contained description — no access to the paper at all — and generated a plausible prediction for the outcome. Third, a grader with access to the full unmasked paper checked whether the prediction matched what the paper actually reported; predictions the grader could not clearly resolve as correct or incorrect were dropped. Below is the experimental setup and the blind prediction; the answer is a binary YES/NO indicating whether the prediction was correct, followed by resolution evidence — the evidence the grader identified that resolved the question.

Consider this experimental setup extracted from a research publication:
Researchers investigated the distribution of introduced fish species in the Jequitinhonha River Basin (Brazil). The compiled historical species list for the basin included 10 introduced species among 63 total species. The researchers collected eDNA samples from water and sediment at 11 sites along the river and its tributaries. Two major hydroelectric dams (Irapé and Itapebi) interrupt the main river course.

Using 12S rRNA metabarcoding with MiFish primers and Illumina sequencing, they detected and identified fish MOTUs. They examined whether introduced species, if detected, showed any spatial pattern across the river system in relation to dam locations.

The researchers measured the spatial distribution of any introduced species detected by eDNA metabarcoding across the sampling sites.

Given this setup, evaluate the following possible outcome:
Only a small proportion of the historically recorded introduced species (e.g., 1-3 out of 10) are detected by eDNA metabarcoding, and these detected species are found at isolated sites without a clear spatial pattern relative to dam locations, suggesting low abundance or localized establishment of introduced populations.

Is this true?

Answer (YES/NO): NO